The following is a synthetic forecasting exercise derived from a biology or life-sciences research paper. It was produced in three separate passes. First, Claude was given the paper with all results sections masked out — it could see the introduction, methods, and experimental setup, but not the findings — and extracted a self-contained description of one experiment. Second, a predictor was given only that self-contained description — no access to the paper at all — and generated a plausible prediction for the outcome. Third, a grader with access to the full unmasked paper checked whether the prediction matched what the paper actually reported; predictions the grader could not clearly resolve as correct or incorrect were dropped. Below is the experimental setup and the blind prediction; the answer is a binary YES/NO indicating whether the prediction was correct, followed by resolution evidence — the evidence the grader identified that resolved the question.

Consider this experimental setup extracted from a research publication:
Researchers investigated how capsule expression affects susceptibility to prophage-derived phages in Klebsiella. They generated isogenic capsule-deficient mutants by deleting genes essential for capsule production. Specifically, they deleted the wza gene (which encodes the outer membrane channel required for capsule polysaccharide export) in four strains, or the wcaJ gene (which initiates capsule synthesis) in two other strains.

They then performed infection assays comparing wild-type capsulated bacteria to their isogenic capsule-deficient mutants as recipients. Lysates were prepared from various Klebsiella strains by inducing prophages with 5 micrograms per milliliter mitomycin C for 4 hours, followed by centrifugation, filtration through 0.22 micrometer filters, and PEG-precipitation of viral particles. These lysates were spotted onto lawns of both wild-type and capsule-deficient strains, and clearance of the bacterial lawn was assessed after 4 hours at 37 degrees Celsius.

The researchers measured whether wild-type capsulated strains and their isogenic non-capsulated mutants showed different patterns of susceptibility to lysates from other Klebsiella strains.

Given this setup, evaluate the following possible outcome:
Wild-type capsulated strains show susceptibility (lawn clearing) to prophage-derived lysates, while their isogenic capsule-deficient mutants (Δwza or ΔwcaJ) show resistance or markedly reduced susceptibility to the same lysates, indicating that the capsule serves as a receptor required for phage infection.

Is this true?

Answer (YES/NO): YES